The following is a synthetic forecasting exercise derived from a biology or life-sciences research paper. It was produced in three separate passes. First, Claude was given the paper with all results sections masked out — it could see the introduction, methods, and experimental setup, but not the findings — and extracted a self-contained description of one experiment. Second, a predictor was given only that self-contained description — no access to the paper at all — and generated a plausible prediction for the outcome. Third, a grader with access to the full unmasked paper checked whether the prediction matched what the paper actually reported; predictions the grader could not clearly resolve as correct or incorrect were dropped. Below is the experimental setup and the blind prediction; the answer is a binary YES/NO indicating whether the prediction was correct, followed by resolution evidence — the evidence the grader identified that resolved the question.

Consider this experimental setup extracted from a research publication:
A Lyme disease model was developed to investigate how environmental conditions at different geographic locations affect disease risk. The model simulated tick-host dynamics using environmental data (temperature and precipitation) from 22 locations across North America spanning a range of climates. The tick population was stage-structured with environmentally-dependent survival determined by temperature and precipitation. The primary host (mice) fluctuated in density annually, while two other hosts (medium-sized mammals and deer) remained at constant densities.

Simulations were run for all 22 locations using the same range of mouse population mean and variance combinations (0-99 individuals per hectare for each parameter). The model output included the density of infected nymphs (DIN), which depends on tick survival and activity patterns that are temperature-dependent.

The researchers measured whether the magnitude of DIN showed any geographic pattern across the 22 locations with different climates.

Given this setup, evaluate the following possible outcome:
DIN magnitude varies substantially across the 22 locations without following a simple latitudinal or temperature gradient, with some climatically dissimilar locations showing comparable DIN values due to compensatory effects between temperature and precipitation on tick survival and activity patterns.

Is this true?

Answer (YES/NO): NO